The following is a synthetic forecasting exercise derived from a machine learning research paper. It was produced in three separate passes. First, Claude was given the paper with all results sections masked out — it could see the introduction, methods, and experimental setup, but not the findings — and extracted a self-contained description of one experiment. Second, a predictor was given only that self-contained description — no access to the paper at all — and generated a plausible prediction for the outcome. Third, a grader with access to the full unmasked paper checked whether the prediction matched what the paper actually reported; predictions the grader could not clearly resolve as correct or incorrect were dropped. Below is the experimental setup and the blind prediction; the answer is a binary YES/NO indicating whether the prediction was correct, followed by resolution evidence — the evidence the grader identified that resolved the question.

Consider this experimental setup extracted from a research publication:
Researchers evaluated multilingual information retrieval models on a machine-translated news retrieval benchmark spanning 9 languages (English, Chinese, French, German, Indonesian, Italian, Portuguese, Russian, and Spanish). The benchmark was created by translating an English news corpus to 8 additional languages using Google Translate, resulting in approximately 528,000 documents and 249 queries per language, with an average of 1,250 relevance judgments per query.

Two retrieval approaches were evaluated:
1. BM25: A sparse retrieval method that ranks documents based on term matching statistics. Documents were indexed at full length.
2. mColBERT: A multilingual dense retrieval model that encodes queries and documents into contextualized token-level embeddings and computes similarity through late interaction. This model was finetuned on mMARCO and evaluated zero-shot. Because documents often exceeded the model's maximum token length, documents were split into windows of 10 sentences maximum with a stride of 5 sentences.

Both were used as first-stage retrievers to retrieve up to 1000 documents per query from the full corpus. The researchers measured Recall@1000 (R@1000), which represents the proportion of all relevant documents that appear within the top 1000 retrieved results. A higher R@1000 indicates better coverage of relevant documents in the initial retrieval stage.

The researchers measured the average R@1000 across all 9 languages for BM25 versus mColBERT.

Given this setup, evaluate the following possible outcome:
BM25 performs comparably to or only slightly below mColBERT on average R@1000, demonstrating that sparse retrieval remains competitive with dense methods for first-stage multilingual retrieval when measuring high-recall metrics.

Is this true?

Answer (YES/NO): NO